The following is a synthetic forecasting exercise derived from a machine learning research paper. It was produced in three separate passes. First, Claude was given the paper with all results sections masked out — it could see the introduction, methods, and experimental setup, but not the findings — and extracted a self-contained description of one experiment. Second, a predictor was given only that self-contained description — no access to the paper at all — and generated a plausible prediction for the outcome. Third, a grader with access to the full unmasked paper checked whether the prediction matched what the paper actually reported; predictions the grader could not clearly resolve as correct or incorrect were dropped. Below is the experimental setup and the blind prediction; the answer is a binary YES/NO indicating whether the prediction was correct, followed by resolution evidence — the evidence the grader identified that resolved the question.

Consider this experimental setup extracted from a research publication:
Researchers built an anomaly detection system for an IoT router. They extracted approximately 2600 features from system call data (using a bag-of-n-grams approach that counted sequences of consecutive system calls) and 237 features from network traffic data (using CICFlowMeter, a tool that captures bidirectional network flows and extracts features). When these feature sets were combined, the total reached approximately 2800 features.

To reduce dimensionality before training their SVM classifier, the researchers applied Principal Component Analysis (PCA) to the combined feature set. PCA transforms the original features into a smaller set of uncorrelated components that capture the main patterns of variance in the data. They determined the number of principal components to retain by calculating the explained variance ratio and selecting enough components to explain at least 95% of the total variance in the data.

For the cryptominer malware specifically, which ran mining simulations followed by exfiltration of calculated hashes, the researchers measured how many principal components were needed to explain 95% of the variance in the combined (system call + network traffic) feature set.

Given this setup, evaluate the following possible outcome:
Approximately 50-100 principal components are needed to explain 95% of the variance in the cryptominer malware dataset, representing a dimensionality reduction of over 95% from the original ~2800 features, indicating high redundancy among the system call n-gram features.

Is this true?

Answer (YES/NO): NO